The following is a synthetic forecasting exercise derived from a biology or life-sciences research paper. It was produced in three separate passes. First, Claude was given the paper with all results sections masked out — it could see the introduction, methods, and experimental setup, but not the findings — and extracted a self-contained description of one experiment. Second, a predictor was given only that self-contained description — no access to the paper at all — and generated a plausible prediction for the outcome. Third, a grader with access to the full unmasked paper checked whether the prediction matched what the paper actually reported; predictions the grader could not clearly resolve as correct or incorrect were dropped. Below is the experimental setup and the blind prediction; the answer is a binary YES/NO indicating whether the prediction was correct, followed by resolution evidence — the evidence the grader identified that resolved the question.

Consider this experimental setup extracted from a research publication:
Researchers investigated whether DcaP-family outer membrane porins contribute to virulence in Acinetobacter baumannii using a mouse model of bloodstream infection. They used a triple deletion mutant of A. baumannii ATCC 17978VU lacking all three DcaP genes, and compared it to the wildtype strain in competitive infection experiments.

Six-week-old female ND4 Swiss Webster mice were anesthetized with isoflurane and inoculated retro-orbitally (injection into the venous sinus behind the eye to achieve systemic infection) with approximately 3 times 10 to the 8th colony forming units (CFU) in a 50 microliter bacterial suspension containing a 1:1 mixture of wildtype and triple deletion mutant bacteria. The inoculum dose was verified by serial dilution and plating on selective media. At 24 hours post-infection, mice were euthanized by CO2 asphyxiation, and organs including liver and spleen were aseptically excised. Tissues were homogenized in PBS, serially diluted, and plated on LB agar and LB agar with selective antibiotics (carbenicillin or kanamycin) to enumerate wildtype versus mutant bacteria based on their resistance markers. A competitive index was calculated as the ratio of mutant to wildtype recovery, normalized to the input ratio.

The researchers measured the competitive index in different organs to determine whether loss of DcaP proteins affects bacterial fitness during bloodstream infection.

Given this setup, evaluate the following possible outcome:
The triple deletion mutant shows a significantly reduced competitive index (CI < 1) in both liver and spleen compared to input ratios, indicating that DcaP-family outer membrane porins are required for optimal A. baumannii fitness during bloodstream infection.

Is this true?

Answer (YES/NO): YES